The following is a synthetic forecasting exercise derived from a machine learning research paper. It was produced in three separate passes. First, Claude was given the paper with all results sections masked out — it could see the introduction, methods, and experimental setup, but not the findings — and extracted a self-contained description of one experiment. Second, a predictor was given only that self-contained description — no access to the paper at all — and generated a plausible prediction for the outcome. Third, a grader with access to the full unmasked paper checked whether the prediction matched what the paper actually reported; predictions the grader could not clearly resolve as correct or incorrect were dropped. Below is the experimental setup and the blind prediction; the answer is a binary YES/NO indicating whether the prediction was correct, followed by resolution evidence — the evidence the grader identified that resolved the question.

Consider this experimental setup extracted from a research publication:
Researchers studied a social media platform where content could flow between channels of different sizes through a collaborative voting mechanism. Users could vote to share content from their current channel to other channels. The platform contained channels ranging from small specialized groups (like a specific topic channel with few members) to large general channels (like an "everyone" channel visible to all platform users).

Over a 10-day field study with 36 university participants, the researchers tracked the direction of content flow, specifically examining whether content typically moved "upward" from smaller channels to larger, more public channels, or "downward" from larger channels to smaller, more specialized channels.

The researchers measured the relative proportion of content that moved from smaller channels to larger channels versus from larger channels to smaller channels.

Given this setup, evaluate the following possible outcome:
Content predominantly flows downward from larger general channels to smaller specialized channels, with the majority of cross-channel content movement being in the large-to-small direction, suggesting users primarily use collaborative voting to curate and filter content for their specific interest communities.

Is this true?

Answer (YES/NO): YES